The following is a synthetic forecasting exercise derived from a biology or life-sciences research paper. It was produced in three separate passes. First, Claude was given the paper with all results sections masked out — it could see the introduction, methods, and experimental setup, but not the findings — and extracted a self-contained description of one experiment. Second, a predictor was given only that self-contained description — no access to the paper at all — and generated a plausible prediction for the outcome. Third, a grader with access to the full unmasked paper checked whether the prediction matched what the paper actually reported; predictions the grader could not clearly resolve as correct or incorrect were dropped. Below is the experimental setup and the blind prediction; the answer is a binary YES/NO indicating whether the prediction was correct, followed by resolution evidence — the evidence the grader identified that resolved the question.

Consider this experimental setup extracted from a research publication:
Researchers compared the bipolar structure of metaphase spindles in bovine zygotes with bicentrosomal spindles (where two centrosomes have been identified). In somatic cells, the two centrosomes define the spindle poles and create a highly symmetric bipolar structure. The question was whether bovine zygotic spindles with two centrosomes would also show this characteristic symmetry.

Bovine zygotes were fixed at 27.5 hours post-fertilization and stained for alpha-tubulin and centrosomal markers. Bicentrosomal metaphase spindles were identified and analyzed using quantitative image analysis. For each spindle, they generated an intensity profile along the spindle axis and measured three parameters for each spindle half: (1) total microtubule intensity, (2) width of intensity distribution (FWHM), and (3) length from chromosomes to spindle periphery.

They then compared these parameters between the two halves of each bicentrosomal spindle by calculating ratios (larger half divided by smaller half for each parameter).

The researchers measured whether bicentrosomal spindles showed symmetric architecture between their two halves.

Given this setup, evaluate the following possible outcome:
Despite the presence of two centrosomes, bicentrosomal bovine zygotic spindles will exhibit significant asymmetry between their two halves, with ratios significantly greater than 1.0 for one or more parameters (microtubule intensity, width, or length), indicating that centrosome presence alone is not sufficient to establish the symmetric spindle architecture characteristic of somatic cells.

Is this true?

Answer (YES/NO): NO